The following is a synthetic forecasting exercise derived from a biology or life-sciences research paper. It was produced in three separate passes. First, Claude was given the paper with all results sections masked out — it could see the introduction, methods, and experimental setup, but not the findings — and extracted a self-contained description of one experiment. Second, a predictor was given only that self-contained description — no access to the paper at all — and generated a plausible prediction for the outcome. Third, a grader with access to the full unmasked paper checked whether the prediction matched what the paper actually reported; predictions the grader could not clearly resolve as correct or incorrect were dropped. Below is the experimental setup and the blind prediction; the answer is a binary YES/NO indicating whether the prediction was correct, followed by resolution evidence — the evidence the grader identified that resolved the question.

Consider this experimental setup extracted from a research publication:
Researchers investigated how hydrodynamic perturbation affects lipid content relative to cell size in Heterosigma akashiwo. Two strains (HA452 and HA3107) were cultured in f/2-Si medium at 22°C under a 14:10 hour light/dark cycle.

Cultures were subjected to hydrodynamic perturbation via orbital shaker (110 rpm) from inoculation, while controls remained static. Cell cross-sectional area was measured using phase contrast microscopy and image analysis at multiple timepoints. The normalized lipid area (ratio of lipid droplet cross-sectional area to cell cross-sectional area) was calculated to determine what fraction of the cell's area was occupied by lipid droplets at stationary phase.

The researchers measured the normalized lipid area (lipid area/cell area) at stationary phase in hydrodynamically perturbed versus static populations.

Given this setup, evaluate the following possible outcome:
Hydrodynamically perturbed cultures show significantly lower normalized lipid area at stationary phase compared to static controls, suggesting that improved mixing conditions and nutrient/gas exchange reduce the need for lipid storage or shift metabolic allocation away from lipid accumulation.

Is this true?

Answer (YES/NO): NO